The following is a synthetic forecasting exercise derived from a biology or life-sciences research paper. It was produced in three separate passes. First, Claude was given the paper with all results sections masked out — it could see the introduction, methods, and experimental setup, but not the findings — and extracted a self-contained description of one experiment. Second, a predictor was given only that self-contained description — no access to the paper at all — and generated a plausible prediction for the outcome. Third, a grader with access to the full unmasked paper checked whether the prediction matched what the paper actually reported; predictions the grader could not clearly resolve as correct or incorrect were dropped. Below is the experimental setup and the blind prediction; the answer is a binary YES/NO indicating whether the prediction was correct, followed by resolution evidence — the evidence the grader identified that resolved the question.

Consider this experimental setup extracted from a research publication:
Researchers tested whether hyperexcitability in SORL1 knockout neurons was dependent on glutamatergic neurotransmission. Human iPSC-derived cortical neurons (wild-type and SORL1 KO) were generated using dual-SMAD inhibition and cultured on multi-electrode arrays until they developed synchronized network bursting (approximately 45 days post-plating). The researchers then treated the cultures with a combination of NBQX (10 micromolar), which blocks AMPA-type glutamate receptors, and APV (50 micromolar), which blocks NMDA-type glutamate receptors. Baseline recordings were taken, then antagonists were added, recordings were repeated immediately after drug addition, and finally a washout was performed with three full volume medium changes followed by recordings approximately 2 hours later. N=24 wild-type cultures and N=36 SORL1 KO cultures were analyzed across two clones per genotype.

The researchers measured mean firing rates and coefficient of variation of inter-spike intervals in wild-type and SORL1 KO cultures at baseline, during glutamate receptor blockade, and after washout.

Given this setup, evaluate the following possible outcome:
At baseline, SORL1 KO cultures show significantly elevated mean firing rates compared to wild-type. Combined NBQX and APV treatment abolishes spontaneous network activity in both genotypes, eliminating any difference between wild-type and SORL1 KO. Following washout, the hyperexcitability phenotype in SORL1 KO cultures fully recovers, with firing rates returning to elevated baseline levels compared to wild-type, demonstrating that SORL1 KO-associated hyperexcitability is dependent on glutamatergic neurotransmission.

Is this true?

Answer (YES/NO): YES